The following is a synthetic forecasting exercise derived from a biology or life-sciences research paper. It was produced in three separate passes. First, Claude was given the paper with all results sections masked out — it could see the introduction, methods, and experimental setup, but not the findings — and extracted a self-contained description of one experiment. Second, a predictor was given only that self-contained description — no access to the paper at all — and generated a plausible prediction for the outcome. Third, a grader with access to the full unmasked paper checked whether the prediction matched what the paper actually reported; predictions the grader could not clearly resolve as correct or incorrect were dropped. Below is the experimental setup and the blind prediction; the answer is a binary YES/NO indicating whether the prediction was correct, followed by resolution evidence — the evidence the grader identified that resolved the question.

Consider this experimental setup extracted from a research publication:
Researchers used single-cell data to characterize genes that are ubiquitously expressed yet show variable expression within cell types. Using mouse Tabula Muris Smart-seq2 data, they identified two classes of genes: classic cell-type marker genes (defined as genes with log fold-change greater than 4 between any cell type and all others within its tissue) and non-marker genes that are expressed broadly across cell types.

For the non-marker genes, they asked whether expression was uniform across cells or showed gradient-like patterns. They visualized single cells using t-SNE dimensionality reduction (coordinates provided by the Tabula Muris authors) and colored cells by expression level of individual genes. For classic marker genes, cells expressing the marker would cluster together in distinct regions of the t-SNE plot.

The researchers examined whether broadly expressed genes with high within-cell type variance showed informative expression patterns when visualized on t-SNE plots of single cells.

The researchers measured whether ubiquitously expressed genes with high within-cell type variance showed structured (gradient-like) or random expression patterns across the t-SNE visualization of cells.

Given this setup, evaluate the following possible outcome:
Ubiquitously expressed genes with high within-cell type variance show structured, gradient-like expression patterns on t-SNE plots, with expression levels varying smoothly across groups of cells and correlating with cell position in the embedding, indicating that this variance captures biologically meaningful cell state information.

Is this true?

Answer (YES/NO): YES